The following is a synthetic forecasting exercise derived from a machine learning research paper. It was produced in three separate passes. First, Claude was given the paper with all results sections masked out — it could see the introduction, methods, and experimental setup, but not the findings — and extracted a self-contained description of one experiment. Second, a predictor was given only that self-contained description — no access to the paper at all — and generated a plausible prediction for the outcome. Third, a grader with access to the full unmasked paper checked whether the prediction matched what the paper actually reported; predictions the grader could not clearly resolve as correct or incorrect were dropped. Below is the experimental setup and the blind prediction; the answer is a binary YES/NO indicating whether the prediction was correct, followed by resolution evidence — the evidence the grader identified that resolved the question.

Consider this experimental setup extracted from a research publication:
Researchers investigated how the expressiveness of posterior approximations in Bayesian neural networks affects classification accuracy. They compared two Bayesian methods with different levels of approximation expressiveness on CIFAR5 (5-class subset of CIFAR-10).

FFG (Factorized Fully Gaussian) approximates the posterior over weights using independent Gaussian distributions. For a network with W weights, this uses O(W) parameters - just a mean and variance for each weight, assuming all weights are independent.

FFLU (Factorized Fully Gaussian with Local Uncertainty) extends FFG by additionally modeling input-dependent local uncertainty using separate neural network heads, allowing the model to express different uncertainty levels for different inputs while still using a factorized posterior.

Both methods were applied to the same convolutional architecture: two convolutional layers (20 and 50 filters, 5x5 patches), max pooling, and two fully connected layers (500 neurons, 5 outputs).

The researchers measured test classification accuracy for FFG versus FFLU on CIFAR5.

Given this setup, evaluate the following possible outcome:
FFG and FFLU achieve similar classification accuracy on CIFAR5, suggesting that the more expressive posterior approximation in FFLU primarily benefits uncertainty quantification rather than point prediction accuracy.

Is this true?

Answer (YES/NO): YES